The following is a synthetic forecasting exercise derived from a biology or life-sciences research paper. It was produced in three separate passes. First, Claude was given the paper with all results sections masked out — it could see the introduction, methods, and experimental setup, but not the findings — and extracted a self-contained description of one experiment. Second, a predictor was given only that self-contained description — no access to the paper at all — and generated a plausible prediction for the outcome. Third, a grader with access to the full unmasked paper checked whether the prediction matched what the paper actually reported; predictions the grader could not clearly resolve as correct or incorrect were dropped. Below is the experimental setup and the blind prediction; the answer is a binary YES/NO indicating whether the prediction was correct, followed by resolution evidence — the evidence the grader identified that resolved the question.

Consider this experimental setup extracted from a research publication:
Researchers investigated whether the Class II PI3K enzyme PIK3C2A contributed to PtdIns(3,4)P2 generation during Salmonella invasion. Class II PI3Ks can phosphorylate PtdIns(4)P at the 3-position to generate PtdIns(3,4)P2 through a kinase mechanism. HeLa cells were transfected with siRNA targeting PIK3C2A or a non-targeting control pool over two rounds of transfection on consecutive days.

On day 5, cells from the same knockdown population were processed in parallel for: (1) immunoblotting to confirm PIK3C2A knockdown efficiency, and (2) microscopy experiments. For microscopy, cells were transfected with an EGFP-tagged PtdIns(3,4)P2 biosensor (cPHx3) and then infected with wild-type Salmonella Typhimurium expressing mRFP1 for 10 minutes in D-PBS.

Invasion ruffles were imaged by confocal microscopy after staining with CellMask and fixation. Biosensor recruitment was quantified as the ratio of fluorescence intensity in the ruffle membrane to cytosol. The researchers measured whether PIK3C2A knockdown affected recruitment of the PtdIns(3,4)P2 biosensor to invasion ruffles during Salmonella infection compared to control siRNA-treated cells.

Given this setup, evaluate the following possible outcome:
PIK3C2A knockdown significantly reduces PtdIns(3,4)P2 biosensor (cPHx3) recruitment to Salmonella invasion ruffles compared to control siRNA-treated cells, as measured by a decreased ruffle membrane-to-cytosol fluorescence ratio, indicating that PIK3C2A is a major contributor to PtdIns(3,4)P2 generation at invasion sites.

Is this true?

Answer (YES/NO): NO